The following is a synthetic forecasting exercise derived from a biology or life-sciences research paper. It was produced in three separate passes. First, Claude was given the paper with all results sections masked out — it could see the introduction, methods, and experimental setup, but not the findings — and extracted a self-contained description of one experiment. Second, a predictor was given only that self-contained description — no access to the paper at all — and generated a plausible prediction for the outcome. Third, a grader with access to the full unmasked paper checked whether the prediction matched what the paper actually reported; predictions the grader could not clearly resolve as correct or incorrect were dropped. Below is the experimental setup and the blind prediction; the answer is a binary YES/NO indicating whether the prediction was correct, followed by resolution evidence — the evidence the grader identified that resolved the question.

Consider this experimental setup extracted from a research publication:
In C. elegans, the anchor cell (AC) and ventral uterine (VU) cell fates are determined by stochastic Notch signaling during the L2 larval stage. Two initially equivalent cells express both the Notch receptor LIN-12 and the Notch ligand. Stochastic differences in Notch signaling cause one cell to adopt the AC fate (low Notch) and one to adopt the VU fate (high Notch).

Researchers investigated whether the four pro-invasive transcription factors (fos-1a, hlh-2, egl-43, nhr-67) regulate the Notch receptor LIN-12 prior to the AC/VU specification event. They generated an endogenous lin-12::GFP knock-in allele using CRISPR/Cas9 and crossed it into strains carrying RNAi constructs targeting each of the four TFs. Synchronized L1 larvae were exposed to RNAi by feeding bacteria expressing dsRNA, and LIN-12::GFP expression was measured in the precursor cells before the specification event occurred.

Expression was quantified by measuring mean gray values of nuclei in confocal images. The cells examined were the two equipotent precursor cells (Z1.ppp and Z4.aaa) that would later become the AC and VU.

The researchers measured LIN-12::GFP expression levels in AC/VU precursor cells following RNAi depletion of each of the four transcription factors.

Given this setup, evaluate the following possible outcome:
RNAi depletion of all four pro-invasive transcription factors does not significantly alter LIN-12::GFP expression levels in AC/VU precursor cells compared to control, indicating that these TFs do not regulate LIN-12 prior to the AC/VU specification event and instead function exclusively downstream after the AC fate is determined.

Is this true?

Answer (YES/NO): NO